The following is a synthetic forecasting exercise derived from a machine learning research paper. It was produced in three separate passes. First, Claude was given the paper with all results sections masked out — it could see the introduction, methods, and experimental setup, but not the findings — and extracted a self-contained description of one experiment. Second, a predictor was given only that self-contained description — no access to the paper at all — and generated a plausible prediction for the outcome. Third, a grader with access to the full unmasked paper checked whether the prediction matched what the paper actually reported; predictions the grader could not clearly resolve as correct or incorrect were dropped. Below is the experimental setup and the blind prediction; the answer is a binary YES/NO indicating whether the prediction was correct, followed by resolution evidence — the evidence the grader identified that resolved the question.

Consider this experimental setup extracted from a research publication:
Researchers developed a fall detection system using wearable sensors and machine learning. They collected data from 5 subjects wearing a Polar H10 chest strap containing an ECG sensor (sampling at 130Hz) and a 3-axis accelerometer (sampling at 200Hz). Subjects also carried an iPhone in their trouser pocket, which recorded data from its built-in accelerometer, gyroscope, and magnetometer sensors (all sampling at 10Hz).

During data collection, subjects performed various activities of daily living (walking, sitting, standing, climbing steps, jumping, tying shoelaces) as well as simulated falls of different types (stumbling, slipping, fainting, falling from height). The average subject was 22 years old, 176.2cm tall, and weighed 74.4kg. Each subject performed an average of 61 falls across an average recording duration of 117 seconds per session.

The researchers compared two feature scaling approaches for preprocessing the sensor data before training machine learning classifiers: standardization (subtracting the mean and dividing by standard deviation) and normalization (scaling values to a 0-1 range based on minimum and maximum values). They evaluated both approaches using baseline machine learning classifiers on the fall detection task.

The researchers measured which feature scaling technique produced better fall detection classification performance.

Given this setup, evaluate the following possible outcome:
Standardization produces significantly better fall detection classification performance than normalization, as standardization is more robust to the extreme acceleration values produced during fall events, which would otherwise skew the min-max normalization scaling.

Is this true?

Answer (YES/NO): NO